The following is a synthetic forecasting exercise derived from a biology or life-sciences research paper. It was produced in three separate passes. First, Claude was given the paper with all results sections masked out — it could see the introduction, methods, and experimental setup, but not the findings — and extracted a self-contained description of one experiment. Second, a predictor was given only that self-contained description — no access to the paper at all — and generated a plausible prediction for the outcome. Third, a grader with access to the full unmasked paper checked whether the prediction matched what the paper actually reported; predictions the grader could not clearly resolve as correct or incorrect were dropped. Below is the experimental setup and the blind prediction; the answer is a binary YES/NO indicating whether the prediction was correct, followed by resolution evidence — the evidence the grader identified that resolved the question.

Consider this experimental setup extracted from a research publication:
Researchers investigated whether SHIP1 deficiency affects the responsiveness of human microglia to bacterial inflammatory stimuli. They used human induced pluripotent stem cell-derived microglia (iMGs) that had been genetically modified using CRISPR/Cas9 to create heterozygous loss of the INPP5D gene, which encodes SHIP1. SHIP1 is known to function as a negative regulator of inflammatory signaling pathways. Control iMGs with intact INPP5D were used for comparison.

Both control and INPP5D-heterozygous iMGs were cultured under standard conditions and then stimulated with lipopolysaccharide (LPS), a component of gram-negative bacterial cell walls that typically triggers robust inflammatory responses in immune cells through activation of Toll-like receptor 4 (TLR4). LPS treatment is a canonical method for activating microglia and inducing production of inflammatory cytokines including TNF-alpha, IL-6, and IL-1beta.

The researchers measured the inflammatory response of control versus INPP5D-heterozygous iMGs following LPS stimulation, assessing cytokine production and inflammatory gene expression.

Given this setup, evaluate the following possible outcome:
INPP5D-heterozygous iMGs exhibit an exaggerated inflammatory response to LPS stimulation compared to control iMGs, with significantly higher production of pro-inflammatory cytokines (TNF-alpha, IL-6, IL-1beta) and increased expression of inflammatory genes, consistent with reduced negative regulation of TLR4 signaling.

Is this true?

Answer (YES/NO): NO